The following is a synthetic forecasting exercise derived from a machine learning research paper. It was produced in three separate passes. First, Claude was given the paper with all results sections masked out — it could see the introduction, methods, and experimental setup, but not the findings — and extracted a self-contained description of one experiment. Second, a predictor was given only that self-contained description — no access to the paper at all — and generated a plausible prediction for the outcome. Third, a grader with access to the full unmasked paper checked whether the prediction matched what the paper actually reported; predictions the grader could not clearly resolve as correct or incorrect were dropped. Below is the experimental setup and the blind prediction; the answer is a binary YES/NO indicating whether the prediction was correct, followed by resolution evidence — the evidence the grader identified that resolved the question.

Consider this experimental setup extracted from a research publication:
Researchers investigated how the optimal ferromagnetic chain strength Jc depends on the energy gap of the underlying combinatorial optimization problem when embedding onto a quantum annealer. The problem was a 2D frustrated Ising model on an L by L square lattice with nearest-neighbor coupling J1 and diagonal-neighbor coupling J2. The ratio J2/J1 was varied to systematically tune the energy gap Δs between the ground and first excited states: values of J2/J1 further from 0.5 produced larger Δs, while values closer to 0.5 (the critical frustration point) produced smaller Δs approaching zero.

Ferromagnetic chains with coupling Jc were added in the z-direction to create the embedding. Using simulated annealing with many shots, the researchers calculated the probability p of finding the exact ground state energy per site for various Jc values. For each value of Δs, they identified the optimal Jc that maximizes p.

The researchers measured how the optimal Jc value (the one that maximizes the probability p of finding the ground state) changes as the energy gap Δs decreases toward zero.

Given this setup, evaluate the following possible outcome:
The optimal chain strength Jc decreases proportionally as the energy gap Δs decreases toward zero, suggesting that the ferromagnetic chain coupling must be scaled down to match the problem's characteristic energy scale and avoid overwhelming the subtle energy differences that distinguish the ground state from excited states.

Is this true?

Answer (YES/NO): NO